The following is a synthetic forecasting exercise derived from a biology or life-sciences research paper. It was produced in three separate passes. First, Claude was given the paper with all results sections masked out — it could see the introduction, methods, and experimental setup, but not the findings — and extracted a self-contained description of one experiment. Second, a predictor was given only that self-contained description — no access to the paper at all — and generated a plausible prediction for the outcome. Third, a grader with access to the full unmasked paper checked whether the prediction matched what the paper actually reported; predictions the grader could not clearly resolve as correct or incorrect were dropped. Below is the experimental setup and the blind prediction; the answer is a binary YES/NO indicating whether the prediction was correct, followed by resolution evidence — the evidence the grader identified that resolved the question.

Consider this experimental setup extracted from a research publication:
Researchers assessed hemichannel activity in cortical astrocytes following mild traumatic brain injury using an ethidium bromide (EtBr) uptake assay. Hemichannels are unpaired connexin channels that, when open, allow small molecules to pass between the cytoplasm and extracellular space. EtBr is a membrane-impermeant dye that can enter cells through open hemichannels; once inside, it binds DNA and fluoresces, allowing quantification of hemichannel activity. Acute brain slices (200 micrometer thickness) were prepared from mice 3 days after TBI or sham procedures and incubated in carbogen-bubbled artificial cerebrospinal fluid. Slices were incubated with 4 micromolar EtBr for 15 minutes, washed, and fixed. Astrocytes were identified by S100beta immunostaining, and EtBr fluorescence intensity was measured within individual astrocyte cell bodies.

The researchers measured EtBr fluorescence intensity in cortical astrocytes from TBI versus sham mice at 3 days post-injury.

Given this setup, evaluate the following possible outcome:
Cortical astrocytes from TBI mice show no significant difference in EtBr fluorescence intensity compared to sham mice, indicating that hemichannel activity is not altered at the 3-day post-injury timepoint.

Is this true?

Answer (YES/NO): NO